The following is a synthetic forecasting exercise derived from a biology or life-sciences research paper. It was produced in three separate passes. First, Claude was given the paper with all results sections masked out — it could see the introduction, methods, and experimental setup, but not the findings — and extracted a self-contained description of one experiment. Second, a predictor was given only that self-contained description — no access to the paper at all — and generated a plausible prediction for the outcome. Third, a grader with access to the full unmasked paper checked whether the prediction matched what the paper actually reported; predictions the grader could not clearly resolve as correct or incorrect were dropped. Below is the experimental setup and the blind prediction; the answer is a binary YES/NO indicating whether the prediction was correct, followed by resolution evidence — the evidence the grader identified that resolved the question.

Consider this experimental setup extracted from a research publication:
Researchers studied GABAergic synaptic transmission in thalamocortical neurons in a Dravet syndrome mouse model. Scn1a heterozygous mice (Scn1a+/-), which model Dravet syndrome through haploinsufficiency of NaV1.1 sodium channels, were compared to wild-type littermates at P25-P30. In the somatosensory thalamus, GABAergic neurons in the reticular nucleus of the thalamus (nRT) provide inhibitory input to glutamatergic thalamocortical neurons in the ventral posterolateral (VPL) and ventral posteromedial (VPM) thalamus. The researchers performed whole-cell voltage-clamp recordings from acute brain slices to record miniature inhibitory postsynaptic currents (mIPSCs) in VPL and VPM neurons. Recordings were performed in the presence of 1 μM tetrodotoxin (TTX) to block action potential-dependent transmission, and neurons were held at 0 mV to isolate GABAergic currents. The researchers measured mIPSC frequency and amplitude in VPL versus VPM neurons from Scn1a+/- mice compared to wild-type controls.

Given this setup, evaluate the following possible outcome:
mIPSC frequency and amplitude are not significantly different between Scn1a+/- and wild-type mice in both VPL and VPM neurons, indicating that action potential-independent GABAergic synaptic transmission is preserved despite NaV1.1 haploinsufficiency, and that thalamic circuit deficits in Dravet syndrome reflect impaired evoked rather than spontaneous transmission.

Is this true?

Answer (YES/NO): NO